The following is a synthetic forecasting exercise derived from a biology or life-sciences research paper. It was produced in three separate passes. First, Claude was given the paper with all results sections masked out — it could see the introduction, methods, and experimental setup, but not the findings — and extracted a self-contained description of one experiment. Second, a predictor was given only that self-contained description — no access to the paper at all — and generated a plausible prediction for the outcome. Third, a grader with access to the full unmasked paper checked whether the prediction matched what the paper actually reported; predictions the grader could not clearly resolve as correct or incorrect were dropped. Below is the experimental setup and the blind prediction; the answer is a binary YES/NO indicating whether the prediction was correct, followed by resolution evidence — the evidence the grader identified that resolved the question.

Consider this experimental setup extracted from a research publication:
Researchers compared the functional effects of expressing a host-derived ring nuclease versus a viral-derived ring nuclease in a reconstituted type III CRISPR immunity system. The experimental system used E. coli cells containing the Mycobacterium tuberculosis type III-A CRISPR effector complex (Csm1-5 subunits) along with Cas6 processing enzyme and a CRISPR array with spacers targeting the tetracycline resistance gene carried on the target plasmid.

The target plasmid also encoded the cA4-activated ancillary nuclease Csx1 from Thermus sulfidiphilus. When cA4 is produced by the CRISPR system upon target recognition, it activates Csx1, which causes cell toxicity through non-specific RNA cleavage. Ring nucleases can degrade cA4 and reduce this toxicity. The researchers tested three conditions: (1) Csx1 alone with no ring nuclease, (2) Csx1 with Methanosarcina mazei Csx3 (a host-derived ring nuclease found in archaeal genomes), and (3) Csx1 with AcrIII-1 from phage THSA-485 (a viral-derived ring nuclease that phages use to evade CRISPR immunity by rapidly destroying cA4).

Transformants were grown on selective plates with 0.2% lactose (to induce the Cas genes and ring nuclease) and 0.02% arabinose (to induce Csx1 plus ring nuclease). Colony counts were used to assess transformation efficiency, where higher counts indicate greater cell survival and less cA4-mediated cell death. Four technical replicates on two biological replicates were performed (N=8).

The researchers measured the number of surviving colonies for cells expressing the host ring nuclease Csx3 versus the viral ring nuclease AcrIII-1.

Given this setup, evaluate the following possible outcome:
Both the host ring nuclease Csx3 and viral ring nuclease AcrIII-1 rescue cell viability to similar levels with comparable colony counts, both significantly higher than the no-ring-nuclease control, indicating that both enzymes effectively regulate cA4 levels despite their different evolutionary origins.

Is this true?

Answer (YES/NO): NO